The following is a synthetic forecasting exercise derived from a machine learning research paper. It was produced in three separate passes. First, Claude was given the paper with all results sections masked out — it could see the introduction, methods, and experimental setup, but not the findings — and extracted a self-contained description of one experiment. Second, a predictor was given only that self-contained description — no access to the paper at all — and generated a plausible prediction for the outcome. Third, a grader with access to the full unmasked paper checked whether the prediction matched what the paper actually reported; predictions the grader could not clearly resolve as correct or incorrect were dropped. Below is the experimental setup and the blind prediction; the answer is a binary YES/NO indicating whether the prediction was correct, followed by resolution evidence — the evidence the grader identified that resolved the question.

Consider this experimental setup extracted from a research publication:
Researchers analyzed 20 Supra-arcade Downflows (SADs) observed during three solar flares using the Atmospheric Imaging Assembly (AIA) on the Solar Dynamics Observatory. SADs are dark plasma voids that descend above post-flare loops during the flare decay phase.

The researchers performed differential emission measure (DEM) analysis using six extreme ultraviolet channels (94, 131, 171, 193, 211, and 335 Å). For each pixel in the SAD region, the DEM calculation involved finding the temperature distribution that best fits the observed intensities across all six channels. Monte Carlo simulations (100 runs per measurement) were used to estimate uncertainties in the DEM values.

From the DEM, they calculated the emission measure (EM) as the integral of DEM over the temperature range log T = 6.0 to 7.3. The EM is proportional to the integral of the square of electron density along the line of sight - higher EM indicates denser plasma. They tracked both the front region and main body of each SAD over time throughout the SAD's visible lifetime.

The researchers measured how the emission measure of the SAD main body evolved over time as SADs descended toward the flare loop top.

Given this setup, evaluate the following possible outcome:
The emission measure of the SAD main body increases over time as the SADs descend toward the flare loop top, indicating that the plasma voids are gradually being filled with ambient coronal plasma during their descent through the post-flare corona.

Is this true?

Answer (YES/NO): NO